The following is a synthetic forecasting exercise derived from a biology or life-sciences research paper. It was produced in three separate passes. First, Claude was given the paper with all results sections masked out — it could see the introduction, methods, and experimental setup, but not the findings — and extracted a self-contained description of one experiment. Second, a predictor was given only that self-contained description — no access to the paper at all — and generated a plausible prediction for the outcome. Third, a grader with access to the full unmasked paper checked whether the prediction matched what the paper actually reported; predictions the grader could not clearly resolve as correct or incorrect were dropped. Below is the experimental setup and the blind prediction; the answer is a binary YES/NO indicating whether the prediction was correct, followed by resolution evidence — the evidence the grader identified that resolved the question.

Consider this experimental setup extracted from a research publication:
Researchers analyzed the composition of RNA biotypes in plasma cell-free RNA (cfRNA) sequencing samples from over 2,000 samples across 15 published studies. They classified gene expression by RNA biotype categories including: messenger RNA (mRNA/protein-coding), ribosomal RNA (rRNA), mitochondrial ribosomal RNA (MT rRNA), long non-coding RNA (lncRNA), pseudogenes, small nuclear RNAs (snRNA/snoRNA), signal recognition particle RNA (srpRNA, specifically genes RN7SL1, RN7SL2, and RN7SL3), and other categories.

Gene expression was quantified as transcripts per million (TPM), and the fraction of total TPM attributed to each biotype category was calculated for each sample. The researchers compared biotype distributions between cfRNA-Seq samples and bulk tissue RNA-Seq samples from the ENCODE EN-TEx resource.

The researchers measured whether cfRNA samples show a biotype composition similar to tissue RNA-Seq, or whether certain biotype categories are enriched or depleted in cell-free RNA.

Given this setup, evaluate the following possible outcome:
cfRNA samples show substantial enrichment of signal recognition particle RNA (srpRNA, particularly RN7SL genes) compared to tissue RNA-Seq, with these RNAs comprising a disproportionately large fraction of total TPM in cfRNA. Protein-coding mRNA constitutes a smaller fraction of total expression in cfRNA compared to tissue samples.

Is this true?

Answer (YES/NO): NO